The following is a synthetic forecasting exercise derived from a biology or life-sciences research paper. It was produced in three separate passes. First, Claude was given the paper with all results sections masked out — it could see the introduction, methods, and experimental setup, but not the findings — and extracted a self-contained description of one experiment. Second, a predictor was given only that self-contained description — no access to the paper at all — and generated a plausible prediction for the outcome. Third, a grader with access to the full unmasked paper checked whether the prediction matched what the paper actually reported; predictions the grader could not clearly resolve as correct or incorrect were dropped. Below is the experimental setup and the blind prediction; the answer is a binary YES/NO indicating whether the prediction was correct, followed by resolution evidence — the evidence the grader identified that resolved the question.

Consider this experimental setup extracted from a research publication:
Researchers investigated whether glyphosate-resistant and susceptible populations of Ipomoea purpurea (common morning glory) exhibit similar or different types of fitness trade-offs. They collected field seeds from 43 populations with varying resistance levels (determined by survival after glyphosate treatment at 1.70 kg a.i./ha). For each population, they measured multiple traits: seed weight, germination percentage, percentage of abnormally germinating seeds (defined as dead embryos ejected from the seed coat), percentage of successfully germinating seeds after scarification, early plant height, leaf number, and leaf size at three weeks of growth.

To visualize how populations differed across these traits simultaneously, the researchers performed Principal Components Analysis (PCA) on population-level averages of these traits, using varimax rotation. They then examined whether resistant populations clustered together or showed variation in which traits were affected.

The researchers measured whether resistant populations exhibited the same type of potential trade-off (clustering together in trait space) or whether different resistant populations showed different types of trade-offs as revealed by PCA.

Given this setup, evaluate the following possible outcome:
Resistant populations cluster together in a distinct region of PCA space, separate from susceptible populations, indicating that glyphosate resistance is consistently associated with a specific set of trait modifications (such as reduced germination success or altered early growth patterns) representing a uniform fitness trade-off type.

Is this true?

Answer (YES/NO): NO